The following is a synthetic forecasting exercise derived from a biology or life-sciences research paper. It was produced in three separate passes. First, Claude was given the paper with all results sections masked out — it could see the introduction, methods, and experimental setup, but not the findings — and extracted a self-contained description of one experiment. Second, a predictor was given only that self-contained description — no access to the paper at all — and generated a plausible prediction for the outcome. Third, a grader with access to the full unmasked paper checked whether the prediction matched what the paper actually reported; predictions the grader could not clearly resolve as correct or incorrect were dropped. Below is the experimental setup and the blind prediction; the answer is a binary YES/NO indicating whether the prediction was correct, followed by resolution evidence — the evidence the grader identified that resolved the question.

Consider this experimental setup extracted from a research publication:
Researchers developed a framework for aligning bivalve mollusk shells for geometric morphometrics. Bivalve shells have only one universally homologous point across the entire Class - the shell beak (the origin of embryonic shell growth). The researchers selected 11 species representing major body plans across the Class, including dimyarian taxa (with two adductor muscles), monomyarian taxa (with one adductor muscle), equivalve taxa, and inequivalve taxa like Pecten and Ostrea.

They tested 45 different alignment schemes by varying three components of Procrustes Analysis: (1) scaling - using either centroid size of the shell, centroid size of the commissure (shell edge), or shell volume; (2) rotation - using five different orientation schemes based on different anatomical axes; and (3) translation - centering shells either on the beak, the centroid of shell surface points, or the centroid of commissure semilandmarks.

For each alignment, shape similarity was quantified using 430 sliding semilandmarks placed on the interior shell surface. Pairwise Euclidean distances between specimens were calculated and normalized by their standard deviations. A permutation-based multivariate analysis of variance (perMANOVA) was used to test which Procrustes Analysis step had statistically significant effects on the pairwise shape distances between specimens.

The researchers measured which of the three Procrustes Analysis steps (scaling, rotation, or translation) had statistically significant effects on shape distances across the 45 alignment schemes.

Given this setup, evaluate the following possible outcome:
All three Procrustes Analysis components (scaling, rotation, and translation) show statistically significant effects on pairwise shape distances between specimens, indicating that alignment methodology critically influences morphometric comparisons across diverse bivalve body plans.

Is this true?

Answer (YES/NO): YES